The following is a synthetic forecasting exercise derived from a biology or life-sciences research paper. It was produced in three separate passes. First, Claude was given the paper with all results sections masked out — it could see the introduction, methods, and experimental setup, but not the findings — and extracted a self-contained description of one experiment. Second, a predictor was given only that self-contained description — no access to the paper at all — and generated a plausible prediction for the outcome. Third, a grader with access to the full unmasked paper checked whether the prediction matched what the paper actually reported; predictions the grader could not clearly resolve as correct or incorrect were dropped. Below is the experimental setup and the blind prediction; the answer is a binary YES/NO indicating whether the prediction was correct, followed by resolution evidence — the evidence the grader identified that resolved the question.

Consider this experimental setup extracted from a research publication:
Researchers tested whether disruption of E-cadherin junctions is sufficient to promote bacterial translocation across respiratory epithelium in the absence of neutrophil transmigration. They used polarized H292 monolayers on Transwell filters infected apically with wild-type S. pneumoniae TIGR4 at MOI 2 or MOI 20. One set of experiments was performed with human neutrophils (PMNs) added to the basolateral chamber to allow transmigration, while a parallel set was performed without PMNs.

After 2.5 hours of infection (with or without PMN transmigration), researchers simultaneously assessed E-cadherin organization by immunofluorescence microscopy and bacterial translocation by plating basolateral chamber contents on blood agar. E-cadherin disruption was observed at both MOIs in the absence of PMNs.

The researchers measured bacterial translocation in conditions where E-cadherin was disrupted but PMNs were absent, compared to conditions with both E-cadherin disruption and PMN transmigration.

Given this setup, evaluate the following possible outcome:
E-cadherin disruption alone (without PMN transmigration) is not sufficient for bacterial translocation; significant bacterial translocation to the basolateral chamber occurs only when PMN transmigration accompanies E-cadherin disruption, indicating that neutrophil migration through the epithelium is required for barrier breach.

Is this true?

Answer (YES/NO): YES